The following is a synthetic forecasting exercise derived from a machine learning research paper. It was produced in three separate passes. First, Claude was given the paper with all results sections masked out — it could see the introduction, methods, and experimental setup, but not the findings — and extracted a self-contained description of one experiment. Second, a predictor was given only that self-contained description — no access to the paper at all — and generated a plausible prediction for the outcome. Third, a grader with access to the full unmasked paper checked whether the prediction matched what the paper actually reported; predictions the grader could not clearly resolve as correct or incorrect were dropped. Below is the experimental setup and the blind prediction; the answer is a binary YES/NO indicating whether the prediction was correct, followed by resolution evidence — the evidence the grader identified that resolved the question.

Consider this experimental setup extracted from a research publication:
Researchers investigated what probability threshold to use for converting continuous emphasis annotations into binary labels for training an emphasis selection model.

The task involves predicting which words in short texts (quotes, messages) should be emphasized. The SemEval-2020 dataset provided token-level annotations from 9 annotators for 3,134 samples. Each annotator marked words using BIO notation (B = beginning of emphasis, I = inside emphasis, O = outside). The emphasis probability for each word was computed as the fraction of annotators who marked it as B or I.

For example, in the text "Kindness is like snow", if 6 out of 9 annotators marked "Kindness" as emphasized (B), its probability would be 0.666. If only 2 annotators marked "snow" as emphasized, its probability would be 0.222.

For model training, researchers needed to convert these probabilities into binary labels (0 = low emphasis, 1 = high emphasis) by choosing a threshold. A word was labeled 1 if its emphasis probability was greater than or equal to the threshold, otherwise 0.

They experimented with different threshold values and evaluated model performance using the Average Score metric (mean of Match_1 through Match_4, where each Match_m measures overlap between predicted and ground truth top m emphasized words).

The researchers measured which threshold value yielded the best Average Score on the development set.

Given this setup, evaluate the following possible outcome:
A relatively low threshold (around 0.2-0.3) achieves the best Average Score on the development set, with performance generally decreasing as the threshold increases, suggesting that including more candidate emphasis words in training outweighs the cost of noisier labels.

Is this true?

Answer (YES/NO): NO